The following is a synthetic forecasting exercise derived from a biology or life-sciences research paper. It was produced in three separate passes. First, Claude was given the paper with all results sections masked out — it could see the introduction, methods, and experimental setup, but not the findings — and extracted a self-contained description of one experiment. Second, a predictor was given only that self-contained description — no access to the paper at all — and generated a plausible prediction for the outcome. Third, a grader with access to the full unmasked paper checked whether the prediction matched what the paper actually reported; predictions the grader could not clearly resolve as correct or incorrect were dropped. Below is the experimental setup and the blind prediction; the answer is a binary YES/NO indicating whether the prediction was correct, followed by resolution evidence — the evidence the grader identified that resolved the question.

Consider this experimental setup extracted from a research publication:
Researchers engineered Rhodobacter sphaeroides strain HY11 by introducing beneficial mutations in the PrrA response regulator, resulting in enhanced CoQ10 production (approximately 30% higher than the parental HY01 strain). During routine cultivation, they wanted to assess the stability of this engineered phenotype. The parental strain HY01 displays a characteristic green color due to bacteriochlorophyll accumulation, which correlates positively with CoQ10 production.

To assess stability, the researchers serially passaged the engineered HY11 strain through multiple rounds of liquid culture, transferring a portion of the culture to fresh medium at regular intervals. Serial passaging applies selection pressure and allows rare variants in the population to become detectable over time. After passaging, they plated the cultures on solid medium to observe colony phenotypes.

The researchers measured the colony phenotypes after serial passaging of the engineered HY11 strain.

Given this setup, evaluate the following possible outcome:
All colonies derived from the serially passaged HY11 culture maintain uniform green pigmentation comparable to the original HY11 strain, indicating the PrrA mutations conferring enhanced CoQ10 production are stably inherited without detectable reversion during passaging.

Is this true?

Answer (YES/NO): NO